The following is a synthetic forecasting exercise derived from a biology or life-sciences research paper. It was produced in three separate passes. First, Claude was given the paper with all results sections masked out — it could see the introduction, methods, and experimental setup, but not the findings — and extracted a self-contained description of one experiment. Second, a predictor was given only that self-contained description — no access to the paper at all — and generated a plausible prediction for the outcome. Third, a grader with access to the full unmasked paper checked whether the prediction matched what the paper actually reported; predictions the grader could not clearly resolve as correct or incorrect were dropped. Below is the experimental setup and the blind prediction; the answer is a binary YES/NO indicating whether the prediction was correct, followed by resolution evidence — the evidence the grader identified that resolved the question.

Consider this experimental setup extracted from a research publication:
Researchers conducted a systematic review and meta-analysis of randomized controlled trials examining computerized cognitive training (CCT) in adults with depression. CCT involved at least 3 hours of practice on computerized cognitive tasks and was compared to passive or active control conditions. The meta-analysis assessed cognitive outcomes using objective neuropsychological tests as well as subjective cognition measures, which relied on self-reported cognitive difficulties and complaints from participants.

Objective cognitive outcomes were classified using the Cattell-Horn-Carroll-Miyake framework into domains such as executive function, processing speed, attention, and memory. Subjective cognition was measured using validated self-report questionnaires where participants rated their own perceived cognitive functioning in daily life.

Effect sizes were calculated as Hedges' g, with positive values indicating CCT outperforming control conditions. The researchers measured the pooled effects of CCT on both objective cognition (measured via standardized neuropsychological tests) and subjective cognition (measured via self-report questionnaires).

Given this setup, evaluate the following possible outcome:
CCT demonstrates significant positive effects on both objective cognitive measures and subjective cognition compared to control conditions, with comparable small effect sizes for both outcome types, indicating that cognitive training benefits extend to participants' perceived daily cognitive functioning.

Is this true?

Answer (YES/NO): NO